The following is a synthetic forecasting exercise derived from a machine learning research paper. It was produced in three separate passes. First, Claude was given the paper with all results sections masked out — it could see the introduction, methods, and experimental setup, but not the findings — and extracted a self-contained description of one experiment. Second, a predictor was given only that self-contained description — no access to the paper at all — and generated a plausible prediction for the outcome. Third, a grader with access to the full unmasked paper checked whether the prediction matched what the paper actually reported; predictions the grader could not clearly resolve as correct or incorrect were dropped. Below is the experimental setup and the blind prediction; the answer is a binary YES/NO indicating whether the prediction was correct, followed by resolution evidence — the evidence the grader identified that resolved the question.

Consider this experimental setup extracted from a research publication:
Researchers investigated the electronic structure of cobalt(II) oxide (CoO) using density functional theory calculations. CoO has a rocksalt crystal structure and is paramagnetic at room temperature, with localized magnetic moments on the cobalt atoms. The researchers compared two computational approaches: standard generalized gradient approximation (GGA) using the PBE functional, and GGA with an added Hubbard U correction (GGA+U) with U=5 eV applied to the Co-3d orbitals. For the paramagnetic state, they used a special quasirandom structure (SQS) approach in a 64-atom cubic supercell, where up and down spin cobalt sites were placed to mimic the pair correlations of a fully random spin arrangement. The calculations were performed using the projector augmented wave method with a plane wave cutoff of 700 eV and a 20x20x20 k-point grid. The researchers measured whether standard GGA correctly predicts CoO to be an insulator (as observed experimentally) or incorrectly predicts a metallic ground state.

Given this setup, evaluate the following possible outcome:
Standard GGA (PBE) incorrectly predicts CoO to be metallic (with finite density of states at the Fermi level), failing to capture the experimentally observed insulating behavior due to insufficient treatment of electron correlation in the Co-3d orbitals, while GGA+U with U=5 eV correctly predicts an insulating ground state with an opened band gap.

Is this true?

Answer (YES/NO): YES